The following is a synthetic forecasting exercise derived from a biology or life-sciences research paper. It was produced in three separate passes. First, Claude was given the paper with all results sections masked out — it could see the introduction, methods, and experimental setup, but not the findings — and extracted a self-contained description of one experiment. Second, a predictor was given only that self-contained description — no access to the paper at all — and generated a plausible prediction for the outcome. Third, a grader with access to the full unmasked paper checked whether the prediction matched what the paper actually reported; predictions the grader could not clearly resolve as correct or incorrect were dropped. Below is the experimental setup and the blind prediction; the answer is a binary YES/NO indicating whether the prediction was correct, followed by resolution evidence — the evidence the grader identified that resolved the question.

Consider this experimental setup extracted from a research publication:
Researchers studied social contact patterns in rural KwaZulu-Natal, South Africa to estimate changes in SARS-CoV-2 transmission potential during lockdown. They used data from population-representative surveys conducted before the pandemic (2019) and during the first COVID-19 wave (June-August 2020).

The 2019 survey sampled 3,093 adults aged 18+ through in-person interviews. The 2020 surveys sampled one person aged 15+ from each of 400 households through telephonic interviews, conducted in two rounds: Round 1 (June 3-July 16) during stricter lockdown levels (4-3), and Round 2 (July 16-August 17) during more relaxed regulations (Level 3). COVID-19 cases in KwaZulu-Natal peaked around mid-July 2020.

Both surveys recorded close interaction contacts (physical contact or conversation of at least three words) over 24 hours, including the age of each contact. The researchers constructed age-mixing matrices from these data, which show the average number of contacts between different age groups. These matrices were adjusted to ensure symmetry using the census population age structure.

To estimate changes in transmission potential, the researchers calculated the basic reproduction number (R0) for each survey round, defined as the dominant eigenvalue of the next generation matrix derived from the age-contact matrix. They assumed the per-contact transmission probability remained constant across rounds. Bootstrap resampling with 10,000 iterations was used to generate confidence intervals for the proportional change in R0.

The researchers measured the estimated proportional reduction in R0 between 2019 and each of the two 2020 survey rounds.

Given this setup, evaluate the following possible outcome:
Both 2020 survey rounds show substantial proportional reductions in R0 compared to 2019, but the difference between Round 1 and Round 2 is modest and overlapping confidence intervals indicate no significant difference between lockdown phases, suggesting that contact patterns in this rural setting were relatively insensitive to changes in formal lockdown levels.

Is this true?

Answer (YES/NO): YES